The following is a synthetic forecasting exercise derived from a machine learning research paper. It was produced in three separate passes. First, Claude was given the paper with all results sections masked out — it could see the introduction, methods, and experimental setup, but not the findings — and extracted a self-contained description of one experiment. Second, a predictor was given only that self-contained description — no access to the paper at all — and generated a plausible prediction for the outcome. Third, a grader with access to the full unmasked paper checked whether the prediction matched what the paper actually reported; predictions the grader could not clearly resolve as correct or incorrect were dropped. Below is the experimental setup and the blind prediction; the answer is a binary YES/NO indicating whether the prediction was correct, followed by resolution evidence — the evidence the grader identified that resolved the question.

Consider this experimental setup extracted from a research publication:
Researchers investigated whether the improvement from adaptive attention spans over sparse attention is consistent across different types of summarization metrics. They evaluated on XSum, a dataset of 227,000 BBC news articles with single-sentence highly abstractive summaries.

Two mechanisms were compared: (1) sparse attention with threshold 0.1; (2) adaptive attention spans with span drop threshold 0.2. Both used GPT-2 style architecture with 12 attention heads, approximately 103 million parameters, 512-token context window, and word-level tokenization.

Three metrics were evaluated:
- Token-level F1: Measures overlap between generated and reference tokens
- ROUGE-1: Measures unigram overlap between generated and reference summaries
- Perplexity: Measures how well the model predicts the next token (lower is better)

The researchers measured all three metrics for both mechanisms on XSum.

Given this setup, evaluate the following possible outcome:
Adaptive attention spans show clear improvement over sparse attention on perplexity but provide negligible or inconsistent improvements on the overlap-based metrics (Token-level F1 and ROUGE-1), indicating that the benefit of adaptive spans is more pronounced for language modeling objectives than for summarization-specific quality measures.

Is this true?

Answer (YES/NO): NO